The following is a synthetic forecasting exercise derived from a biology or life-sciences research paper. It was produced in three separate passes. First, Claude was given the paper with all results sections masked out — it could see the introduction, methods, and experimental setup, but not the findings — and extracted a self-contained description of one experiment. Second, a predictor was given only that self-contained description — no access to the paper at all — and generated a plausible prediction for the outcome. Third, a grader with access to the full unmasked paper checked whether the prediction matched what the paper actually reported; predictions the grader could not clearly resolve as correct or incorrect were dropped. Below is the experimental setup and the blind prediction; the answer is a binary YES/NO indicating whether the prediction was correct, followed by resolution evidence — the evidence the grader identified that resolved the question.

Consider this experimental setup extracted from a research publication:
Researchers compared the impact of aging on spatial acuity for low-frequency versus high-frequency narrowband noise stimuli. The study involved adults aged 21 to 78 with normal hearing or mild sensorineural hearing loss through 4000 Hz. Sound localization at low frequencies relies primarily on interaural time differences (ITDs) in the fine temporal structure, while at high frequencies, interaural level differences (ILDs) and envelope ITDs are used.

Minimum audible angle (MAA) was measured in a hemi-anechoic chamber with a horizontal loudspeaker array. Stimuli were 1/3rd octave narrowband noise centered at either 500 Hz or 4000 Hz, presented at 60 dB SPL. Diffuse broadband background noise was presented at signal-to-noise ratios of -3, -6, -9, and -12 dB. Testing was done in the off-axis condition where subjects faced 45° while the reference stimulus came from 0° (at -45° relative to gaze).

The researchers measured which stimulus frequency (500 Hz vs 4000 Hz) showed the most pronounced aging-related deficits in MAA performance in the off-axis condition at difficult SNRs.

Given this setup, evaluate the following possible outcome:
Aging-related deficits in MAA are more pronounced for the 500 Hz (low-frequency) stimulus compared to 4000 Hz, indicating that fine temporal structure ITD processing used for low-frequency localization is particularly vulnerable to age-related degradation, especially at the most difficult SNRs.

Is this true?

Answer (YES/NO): NO